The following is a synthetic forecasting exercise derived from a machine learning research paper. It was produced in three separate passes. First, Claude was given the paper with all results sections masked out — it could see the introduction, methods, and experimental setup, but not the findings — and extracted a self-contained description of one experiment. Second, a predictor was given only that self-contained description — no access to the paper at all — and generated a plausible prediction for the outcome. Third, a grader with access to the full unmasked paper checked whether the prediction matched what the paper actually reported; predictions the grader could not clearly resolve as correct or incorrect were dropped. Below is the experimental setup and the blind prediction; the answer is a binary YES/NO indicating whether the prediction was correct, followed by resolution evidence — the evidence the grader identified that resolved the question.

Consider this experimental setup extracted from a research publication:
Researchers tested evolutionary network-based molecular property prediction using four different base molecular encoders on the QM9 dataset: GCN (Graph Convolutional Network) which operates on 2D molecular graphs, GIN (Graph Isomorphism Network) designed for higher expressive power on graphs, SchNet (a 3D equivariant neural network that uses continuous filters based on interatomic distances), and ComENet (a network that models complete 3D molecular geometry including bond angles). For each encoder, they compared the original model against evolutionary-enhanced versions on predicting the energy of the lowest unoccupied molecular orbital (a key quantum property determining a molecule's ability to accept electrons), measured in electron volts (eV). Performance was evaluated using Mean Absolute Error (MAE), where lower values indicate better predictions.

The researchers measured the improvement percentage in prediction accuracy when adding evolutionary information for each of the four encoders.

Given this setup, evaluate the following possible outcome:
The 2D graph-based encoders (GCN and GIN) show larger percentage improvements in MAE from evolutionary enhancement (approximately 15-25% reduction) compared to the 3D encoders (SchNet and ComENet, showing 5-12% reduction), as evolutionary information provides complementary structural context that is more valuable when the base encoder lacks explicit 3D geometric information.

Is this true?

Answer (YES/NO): NO